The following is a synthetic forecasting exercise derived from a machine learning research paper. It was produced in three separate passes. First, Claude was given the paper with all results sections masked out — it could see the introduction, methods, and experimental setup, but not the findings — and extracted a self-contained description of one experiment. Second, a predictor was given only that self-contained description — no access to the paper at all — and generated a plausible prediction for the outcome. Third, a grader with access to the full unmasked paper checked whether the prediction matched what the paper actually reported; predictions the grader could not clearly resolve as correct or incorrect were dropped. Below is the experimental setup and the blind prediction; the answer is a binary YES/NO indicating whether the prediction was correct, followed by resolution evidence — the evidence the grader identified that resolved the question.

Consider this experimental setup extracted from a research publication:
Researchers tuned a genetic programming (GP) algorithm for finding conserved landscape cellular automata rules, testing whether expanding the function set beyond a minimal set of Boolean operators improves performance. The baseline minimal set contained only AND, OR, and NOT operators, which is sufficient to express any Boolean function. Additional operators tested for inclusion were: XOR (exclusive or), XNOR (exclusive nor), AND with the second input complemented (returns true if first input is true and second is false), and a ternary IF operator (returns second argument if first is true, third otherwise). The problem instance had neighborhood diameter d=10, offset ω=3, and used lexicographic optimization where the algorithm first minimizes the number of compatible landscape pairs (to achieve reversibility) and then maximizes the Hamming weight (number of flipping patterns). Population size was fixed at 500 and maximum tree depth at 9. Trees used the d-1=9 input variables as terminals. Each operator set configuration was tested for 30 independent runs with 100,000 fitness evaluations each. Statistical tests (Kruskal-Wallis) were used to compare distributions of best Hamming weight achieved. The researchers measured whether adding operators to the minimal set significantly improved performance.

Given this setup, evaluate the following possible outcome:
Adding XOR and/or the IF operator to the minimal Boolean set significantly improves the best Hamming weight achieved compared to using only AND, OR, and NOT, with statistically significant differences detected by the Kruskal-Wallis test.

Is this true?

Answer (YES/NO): NO